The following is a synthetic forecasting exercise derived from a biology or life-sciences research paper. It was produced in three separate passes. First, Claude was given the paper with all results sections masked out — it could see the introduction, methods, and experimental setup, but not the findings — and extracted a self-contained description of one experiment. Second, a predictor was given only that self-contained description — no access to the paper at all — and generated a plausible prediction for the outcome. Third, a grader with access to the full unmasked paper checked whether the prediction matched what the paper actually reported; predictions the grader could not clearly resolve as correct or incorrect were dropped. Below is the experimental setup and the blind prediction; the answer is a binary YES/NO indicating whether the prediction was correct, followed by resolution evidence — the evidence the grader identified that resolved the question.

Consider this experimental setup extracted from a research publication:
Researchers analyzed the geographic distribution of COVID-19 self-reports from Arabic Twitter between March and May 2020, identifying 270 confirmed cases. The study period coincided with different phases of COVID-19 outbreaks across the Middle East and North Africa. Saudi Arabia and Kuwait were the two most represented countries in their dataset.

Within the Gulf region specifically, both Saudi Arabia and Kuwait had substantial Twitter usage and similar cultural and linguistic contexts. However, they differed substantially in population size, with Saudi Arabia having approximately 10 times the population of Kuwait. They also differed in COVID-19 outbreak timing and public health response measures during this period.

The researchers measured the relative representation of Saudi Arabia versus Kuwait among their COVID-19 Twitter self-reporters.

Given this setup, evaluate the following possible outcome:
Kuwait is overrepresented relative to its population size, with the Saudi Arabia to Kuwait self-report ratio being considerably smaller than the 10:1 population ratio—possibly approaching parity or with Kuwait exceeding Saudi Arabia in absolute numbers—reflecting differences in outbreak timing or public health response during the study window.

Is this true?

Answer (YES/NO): YES